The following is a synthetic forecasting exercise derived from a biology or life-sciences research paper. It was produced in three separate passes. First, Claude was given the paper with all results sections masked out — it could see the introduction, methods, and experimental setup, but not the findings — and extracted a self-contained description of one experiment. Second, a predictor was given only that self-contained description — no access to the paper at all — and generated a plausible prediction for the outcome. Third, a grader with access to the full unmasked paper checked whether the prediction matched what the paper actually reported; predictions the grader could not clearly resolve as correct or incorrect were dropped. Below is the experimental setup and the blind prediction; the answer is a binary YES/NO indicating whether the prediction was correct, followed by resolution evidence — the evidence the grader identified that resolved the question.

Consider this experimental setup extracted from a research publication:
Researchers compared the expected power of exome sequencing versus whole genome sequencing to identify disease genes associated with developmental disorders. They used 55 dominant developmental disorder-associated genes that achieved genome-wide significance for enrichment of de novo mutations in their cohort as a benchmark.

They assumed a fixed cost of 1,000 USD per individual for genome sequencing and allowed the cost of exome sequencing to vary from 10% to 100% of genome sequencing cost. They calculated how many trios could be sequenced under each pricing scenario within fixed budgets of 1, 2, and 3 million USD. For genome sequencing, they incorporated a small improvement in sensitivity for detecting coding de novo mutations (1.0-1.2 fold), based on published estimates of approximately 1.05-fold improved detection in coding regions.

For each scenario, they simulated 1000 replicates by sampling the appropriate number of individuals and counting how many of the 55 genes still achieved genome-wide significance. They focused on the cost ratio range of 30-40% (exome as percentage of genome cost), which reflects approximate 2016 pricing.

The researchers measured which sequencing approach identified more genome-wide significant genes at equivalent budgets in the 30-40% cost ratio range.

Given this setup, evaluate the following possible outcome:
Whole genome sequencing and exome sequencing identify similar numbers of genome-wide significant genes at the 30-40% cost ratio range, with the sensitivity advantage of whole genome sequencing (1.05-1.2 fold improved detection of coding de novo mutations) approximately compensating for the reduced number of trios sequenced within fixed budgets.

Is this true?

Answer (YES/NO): NO